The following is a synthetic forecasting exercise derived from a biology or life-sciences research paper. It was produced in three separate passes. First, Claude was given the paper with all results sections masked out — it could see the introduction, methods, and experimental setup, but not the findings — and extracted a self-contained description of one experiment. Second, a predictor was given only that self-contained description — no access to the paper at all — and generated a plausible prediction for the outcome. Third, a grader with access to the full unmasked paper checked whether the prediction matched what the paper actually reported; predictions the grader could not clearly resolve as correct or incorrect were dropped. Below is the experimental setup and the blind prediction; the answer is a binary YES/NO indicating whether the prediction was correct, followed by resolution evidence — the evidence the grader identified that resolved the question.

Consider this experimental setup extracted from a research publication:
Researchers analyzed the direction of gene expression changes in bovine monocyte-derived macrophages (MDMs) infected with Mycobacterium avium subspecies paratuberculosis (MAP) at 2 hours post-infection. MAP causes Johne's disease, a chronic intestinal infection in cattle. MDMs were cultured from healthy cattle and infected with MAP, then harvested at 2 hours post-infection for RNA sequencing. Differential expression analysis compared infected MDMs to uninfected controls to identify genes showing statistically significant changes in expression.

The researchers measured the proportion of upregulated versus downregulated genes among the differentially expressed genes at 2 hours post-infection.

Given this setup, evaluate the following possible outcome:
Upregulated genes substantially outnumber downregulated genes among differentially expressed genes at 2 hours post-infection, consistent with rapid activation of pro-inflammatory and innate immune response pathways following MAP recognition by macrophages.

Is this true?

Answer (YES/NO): YES